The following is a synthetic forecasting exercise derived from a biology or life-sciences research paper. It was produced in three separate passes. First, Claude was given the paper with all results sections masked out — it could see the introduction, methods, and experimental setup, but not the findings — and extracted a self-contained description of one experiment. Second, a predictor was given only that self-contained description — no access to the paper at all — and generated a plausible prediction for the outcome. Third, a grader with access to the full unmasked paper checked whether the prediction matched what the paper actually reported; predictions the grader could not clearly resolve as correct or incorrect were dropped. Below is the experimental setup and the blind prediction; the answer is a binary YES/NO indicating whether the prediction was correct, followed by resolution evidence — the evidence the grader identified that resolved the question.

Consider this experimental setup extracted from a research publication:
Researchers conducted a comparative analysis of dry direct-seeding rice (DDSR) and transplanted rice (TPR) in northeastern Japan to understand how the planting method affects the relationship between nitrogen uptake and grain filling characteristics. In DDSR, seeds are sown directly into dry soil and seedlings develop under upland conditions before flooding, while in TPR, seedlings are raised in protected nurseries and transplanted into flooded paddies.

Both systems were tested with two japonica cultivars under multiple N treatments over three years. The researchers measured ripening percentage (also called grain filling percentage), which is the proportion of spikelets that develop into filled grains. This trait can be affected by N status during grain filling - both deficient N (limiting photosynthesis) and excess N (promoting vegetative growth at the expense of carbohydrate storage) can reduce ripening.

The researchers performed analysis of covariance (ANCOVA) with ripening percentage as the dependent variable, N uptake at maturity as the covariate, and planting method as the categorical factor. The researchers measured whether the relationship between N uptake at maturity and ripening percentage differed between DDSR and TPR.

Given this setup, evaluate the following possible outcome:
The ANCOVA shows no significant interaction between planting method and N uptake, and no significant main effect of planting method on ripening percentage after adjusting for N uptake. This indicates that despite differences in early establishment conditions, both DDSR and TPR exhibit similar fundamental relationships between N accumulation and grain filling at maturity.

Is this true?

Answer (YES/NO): NO